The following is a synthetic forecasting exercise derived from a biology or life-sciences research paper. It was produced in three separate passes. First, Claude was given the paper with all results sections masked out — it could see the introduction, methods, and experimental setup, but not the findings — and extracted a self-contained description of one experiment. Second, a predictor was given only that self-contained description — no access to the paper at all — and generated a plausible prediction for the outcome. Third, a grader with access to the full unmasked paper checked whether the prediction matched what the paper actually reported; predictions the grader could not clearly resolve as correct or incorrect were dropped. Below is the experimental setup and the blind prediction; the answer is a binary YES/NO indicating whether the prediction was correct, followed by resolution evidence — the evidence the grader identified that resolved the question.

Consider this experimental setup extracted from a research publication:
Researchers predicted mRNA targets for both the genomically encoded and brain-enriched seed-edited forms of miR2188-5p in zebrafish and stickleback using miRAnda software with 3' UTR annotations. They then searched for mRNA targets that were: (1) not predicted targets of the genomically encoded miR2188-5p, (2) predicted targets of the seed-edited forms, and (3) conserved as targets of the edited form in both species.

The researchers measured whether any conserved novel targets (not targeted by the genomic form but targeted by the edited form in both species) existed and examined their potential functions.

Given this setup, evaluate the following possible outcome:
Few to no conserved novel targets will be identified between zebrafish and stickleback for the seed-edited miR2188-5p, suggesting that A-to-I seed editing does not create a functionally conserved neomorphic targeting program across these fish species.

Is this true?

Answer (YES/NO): NO